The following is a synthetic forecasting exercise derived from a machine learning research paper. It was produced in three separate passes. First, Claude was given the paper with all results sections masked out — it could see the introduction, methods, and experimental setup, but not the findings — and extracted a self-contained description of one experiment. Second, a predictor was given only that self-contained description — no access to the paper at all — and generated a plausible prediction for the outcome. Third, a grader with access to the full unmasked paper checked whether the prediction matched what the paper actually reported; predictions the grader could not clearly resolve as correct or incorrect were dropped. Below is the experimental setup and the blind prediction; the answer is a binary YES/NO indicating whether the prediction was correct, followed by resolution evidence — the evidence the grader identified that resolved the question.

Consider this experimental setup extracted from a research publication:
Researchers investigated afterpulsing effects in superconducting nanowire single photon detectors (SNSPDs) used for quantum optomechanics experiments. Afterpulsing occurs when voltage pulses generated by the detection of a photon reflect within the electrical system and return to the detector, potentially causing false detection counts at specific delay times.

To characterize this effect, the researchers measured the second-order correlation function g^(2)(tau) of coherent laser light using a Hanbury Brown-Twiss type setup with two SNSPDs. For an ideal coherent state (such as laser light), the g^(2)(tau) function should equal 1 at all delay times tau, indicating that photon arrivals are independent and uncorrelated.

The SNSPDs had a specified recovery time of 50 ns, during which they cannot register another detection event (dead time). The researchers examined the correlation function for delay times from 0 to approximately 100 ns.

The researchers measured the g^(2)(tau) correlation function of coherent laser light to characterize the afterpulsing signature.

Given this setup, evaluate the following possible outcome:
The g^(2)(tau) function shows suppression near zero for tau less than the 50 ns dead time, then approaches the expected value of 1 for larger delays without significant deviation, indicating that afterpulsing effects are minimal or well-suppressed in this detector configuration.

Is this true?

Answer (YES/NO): NO